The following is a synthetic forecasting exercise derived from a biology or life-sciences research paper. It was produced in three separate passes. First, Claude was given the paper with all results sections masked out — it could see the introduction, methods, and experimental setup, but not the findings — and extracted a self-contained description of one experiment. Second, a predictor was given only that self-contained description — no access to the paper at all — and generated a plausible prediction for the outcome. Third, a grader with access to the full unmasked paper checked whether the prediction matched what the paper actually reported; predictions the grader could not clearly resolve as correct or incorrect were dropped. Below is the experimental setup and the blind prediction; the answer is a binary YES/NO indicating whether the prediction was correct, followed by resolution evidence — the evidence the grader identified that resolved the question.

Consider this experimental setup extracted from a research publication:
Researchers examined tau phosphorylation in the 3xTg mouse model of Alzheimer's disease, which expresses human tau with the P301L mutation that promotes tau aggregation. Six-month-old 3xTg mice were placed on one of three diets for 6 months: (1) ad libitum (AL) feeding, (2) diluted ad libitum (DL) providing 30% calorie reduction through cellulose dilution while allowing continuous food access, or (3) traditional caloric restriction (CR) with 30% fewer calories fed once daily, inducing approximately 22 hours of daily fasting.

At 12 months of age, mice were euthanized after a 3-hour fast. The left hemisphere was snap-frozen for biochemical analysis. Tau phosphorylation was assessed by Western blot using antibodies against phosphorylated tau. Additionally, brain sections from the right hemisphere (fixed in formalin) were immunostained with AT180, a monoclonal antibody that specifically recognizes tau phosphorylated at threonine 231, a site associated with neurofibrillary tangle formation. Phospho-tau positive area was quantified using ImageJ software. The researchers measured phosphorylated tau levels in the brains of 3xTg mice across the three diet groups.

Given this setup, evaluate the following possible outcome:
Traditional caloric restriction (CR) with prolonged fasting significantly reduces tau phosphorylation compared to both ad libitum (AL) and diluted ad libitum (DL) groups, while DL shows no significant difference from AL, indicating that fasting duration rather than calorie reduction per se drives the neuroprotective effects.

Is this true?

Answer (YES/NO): NO